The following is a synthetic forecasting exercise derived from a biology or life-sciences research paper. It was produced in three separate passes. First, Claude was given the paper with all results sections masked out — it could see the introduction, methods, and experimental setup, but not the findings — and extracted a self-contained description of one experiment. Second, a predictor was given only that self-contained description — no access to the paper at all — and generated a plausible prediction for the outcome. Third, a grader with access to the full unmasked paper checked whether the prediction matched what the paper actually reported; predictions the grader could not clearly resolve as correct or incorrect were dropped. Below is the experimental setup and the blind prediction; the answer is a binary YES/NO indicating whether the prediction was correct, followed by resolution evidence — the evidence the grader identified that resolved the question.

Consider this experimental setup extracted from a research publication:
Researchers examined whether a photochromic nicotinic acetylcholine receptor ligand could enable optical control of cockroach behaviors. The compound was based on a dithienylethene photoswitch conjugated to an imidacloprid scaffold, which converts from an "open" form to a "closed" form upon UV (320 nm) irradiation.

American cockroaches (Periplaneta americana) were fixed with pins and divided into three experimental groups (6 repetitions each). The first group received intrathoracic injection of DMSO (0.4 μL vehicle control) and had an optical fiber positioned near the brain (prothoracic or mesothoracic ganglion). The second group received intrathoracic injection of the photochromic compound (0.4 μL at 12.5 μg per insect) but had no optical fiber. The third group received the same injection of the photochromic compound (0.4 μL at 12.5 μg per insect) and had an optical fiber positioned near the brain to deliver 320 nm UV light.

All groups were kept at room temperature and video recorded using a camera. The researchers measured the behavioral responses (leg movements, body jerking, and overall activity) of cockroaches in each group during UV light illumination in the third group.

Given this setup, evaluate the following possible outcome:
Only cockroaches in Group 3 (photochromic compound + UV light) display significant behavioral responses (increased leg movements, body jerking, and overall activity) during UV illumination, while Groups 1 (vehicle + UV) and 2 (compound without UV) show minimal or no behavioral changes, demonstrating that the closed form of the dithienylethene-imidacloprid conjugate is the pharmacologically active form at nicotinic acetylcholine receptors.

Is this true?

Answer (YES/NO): YES